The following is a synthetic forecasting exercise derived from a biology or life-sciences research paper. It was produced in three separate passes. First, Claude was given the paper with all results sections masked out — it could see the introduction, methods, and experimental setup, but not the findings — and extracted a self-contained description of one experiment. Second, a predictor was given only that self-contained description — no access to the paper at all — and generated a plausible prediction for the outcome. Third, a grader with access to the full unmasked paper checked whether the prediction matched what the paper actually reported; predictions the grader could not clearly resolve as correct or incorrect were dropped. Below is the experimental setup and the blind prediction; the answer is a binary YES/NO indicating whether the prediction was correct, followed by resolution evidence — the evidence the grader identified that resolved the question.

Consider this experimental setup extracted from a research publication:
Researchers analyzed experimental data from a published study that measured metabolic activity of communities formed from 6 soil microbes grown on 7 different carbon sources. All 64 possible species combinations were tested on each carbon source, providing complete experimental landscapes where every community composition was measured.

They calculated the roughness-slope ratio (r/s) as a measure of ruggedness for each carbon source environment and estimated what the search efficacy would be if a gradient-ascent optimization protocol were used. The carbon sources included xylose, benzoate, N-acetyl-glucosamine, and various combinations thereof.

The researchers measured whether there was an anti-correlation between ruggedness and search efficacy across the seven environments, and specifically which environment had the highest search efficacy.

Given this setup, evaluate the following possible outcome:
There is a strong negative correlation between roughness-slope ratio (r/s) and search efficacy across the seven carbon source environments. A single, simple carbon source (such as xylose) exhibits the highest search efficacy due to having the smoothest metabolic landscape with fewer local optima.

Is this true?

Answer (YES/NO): NO